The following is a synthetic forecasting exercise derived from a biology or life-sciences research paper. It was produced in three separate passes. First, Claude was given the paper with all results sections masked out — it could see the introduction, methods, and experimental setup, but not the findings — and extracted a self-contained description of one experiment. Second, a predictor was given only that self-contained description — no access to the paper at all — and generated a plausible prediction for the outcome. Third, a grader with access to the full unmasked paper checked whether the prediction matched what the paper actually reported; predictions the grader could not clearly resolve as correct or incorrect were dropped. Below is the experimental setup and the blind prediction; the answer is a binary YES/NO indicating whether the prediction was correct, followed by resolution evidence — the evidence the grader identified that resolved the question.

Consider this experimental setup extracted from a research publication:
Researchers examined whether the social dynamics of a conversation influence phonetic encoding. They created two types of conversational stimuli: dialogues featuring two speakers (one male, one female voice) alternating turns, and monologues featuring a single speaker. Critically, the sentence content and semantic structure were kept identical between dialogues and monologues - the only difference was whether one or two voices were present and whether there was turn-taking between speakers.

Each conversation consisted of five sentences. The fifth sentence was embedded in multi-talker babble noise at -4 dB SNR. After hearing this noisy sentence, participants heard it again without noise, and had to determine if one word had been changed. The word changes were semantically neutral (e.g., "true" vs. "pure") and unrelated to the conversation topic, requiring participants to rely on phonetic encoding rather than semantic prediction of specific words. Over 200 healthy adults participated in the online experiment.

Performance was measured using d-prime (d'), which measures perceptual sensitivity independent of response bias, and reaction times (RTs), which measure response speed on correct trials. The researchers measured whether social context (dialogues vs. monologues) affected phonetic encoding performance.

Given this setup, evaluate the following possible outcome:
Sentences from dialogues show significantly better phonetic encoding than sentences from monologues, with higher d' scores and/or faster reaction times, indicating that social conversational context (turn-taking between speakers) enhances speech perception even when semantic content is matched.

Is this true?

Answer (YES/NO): YES